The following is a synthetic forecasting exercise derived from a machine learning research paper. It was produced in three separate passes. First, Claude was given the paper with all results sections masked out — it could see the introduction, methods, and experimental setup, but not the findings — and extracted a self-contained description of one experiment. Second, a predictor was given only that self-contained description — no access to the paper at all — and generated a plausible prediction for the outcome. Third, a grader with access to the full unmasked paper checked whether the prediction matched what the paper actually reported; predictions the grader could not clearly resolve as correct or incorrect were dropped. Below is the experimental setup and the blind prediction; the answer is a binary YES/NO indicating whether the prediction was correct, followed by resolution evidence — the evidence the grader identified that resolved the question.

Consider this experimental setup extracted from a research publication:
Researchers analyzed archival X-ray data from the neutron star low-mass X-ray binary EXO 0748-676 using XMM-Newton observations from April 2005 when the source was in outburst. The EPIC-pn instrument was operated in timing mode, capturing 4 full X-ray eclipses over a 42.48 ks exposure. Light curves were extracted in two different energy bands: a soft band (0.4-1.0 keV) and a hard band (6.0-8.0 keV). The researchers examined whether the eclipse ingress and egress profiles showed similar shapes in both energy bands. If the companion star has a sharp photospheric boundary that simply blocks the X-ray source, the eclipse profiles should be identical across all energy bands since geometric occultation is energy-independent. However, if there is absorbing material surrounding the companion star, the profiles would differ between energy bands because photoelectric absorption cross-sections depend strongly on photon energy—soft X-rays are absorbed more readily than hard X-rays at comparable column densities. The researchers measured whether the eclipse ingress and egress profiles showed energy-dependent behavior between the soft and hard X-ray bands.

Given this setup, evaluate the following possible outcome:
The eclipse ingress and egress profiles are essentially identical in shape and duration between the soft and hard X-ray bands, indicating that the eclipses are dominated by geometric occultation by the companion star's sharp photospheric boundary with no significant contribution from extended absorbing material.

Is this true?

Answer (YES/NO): NO